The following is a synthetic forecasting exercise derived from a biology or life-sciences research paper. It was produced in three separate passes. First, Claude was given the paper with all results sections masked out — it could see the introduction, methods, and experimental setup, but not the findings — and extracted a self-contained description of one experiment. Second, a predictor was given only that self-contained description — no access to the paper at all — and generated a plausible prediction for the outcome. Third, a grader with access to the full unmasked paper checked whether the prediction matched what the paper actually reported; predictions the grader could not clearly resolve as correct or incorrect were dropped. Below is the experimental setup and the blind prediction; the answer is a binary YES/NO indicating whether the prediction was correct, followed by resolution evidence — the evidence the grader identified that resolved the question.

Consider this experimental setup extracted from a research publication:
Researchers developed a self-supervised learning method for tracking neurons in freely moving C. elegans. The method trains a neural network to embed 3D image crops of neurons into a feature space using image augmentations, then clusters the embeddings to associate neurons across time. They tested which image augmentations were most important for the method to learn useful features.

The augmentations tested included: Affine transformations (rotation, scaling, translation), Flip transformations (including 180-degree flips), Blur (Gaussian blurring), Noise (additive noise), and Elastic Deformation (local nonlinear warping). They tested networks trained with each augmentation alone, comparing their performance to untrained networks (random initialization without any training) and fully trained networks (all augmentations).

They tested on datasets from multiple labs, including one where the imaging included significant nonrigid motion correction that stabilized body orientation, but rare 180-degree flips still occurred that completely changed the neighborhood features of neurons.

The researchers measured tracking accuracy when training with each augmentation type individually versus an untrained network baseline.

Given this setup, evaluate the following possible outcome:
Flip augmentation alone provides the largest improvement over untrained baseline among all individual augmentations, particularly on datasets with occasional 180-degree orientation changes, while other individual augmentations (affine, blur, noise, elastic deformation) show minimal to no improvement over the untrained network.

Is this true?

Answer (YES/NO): NO